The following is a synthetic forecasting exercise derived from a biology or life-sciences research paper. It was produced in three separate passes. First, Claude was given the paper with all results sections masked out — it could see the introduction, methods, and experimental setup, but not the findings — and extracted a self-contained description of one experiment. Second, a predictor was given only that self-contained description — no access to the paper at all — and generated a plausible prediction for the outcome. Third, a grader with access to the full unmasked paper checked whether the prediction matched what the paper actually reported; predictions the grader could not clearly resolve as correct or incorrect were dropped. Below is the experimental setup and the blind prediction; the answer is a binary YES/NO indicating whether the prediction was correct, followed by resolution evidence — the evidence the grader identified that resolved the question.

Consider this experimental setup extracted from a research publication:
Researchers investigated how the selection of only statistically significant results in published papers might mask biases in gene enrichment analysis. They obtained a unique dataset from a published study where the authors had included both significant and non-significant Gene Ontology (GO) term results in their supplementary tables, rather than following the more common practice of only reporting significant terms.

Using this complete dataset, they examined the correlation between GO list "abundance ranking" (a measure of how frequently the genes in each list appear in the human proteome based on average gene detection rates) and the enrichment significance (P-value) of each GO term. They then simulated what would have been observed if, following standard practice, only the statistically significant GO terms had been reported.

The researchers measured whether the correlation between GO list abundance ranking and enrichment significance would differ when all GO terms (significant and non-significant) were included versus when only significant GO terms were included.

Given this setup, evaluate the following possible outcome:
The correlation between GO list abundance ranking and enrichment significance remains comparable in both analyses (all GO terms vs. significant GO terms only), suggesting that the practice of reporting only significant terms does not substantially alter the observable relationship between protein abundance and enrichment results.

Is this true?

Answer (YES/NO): NO